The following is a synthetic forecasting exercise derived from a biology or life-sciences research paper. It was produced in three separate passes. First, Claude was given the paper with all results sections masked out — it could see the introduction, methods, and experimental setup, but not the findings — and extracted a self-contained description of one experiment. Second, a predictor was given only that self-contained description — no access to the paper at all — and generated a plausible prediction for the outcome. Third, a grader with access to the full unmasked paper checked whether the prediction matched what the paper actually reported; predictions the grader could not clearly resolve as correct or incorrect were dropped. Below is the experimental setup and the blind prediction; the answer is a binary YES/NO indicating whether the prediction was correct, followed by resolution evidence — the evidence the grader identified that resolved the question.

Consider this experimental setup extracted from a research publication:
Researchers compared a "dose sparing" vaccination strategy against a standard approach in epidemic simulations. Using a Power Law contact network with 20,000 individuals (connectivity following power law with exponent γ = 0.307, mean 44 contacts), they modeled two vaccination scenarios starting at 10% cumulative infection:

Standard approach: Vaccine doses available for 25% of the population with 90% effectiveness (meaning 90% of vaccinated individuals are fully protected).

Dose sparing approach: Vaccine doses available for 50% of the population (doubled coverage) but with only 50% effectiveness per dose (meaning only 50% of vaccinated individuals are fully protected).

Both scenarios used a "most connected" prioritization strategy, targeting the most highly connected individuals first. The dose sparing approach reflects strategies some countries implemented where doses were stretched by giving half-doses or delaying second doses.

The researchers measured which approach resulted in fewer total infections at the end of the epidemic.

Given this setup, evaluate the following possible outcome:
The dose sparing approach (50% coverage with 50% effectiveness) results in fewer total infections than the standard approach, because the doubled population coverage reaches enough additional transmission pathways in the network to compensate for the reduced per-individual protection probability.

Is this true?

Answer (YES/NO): NO